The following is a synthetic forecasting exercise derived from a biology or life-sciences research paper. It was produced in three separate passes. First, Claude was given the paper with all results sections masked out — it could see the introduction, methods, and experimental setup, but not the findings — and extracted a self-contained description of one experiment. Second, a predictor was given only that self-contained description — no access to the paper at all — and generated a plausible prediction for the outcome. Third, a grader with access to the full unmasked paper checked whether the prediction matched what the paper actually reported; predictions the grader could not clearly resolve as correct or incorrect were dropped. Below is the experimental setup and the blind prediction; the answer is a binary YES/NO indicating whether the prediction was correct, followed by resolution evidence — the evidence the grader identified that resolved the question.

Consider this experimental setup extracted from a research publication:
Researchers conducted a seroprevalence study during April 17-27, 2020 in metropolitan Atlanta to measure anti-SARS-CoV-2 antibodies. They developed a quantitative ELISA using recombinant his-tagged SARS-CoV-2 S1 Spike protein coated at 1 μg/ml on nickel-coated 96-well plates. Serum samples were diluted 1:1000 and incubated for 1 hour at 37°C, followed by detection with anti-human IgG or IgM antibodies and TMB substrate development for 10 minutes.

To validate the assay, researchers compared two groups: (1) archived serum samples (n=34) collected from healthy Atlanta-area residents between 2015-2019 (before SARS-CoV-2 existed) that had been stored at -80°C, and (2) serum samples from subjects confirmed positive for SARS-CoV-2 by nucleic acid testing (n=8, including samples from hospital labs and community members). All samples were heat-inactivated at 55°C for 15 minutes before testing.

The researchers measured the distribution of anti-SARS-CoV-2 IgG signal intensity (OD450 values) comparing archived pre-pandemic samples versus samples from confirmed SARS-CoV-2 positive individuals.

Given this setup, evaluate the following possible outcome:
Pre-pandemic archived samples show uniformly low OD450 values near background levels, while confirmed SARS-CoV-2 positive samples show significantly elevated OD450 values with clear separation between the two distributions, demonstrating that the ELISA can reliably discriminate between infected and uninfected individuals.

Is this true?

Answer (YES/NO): NO